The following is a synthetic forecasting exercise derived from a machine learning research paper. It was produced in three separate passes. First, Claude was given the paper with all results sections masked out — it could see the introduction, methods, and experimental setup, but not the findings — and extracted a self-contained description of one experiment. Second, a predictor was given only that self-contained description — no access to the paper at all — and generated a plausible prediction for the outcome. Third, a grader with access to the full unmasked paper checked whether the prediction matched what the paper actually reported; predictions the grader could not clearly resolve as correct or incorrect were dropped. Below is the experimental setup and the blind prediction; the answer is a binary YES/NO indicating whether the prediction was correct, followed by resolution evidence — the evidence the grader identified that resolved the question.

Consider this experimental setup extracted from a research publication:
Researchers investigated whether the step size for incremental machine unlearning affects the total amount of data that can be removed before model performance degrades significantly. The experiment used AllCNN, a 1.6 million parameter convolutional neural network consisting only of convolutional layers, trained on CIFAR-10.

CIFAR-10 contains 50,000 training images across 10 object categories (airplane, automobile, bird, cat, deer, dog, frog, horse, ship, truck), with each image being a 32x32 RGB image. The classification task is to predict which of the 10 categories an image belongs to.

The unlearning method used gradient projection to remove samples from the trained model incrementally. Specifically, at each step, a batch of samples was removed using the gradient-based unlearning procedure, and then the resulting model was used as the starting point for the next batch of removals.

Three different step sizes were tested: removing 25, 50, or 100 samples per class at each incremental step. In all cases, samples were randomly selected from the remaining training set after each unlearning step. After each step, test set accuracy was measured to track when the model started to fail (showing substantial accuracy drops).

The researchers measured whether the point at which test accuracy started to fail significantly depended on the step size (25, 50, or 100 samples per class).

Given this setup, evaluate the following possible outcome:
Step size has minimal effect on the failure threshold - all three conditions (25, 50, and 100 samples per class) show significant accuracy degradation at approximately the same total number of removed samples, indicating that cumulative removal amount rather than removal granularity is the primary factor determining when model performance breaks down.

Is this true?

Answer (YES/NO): YES